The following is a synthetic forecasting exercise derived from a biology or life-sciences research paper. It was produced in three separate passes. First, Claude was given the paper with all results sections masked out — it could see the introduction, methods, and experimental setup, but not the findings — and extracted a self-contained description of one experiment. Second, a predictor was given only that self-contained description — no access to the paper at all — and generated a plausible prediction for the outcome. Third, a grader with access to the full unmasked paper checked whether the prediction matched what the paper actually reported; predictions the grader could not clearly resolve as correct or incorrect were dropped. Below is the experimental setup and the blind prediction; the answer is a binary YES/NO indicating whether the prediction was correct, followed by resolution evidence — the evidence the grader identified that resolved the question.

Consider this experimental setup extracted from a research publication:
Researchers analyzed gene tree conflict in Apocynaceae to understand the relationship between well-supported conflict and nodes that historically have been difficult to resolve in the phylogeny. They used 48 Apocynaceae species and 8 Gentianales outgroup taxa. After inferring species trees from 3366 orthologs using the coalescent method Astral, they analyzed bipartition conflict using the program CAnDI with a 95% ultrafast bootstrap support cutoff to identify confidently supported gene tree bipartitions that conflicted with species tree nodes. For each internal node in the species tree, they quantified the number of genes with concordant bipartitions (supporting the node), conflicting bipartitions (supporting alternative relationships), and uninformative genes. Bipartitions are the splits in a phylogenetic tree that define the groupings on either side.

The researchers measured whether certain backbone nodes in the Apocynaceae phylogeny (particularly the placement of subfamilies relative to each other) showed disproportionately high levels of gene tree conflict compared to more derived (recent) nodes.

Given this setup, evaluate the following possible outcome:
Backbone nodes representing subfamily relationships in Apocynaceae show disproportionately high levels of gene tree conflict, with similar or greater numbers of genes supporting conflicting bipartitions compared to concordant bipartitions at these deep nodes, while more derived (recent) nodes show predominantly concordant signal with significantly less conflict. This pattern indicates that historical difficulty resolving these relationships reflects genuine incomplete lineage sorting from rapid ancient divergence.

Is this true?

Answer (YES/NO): YES